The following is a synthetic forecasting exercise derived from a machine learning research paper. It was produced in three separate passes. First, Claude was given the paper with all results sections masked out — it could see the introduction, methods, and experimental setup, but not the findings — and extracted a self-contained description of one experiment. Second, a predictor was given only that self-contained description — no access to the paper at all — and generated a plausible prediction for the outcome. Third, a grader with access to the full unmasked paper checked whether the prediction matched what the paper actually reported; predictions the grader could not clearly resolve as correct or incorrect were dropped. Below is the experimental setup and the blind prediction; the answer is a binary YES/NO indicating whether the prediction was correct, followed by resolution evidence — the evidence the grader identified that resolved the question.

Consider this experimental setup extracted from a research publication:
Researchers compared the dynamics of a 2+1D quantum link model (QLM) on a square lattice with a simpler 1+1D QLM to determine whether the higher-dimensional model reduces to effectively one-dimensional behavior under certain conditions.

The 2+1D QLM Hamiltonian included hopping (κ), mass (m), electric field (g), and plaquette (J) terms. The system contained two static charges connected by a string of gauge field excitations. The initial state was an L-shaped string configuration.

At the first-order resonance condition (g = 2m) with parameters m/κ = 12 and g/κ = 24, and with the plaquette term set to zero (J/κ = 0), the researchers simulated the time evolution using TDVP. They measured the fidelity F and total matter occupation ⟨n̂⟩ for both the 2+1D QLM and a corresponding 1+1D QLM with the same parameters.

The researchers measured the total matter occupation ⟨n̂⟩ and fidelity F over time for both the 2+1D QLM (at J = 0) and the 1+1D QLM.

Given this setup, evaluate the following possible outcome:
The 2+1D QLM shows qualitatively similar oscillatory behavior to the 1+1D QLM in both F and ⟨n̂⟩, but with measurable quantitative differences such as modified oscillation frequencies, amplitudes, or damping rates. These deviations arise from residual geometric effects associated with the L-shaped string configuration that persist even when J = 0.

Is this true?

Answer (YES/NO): NO